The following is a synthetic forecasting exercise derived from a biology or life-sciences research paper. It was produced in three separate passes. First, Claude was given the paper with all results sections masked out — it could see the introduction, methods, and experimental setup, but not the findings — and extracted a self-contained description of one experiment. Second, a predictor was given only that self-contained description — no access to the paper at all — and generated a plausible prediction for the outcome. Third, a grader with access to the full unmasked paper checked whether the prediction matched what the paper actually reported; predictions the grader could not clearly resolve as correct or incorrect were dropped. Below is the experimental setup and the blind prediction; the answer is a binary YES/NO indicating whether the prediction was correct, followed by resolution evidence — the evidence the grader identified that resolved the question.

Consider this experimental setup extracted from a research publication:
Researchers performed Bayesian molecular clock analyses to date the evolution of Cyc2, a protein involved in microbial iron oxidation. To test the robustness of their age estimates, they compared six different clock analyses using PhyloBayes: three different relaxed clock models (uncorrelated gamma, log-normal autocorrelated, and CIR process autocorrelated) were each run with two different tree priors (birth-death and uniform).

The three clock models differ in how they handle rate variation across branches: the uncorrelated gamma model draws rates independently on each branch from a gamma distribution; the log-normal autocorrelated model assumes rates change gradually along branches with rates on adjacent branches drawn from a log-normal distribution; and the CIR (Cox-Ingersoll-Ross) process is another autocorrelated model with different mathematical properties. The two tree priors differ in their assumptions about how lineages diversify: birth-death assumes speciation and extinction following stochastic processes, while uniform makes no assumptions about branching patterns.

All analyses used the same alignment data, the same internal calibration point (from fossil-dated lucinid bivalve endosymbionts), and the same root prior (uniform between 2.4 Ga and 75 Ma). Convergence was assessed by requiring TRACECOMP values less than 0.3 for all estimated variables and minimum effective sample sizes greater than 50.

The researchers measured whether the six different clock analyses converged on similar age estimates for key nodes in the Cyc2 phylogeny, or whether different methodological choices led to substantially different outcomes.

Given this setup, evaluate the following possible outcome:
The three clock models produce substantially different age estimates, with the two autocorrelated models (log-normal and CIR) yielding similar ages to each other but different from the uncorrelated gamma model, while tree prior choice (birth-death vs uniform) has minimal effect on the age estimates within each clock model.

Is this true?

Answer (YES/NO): NO